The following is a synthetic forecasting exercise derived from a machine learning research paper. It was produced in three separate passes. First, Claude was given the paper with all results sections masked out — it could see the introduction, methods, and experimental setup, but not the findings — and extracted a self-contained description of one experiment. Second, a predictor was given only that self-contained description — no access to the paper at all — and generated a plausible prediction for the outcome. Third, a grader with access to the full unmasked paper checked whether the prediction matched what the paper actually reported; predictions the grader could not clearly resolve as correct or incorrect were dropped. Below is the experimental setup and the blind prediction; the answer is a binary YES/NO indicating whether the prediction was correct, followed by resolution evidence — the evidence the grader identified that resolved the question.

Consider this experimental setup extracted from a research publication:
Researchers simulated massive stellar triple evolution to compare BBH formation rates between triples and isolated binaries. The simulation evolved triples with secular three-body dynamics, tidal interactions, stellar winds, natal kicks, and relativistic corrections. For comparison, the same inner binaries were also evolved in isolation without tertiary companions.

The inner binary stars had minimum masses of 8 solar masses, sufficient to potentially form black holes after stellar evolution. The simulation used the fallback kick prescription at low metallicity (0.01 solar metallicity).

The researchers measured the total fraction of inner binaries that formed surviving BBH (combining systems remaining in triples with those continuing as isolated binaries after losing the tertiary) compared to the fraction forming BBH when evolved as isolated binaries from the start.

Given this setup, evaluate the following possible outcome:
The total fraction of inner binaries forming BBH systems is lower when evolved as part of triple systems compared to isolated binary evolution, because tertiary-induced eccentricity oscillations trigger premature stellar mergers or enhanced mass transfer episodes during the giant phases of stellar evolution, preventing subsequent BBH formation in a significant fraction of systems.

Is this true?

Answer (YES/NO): NO